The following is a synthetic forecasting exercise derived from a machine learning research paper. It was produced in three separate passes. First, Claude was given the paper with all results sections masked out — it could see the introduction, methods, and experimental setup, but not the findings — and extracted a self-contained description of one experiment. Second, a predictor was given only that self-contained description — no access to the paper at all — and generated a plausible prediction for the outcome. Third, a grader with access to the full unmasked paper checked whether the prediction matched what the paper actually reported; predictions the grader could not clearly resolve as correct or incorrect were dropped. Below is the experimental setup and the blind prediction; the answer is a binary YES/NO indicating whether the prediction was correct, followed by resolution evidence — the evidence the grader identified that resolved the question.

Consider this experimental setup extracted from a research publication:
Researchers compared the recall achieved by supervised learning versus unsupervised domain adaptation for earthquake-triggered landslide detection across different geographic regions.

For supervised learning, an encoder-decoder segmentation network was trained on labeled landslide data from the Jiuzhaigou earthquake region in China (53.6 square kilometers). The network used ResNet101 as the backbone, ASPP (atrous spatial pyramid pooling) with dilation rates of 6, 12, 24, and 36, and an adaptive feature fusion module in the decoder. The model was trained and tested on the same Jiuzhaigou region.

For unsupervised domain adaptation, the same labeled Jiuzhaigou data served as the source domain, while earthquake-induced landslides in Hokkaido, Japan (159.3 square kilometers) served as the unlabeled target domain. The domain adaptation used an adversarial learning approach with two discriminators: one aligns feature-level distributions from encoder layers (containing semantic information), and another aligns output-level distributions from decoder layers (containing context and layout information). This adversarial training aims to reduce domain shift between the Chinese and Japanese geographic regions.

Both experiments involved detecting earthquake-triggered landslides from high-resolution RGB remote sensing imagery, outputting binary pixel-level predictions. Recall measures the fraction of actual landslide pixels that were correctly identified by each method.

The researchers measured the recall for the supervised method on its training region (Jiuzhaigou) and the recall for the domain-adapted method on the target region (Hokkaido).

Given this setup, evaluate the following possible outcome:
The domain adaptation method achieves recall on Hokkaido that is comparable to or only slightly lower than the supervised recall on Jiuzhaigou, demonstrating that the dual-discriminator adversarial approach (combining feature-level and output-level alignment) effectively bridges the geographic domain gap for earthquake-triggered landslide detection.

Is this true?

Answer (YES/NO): NO